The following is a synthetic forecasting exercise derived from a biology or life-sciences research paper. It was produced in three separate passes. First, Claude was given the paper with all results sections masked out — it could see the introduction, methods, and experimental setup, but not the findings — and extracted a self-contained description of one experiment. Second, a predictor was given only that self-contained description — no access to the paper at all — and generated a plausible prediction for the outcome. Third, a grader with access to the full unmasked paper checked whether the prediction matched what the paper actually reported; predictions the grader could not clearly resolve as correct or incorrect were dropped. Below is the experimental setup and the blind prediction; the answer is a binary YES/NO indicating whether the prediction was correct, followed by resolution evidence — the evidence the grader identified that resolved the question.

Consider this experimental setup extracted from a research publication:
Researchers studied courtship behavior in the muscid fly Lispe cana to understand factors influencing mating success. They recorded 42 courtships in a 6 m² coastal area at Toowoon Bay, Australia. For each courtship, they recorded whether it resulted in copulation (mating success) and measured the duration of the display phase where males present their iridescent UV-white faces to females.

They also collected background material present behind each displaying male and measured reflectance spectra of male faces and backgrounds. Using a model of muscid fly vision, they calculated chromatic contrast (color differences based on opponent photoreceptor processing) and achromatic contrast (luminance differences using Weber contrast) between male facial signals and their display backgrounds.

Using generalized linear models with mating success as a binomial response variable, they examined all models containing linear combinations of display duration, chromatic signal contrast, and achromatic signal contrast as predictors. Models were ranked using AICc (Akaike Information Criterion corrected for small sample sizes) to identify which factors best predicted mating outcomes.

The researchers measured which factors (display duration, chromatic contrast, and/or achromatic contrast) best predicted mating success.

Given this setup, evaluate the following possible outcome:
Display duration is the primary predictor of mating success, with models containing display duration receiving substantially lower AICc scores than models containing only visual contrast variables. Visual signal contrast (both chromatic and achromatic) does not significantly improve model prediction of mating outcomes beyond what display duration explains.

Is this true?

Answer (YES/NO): YES